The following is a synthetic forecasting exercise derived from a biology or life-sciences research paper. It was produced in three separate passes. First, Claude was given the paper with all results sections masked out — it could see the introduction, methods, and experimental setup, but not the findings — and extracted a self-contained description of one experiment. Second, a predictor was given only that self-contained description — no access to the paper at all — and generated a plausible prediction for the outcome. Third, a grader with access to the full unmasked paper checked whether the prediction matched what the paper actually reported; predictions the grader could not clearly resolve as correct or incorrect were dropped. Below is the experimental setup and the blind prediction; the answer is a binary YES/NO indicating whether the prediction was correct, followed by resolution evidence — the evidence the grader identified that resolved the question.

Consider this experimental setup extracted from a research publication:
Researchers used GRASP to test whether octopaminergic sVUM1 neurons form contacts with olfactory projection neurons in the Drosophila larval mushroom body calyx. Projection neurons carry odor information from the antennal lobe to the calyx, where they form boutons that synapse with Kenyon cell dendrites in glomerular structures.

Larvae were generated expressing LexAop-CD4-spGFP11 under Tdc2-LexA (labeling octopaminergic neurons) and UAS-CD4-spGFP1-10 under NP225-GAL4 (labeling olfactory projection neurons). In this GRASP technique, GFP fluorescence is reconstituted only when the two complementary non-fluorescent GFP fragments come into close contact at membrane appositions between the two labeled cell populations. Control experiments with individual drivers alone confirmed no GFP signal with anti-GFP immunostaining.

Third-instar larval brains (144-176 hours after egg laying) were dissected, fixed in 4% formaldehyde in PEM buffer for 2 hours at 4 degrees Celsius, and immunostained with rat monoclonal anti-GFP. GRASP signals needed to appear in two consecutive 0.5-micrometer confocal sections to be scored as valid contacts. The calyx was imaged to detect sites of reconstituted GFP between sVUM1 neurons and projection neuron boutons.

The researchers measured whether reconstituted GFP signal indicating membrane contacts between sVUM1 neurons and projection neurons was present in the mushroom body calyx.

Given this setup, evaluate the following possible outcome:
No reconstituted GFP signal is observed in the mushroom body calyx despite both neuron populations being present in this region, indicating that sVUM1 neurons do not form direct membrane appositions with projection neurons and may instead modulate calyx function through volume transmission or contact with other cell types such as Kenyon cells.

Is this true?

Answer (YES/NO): NO